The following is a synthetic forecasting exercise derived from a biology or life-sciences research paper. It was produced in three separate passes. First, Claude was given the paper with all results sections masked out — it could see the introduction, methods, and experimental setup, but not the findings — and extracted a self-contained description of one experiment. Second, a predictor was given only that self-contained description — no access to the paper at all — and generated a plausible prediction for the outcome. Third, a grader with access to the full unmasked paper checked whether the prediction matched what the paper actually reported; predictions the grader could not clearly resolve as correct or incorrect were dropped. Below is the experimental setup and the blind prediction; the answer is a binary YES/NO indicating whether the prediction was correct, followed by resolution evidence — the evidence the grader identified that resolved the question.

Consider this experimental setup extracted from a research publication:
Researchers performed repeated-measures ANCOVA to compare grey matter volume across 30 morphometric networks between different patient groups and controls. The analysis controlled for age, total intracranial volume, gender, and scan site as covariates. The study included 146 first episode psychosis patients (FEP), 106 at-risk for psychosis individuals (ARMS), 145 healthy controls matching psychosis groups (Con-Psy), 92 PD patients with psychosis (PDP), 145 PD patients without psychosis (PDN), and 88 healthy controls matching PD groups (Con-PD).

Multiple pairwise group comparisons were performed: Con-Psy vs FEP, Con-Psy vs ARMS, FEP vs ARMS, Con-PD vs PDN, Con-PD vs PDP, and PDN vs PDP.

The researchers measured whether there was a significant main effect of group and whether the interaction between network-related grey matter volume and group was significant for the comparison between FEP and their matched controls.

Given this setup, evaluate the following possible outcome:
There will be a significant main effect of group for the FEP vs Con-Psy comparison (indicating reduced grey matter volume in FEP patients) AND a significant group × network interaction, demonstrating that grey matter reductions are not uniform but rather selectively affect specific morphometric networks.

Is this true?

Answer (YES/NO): NO